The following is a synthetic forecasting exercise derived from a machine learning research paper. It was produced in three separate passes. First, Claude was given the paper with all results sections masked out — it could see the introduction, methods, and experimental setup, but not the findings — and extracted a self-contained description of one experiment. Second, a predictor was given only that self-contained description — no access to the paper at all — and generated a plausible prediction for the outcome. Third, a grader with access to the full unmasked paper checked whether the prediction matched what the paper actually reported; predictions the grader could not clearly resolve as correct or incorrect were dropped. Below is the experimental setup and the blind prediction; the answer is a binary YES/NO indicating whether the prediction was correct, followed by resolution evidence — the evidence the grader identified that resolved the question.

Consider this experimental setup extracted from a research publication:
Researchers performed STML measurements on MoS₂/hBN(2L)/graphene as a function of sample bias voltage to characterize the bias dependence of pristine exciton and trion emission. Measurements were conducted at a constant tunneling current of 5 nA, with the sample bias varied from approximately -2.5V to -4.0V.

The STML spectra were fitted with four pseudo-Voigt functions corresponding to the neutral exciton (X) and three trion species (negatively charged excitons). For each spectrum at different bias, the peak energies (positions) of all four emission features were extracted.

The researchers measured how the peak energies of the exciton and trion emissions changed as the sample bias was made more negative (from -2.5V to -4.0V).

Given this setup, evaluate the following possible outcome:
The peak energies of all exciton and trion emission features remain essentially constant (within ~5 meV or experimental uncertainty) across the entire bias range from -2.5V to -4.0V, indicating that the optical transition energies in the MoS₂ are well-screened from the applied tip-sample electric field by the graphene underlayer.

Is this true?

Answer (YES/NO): YES